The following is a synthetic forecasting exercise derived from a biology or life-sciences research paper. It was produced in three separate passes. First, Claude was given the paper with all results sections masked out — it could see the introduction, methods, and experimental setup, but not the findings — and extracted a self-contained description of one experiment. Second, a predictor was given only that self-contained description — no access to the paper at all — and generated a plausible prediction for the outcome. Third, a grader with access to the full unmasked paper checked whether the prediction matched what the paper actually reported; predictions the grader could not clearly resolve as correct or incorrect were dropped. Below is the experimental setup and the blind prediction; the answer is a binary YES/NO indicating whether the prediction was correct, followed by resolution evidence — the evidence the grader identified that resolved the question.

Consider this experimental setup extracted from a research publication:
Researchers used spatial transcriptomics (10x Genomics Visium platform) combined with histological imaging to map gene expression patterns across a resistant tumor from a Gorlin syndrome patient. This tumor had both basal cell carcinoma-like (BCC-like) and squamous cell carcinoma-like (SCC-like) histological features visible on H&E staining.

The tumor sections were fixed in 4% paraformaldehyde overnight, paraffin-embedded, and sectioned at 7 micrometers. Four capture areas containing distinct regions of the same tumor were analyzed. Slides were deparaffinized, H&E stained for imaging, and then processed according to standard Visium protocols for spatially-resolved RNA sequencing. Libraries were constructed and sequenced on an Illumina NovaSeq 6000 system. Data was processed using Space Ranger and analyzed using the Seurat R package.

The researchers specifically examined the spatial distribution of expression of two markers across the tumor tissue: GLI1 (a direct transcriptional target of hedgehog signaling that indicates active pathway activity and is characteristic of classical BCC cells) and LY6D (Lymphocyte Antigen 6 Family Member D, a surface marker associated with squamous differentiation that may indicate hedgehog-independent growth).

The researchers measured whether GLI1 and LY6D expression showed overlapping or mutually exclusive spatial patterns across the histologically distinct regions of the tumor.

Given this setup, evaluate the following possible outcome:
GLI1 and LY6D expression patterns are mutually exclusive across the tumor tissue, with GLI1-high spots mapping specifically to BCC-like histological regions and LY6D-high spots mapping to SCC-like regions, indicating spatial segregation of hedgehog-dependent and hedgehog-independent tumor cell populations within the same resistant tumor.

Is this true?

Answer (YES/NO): YES